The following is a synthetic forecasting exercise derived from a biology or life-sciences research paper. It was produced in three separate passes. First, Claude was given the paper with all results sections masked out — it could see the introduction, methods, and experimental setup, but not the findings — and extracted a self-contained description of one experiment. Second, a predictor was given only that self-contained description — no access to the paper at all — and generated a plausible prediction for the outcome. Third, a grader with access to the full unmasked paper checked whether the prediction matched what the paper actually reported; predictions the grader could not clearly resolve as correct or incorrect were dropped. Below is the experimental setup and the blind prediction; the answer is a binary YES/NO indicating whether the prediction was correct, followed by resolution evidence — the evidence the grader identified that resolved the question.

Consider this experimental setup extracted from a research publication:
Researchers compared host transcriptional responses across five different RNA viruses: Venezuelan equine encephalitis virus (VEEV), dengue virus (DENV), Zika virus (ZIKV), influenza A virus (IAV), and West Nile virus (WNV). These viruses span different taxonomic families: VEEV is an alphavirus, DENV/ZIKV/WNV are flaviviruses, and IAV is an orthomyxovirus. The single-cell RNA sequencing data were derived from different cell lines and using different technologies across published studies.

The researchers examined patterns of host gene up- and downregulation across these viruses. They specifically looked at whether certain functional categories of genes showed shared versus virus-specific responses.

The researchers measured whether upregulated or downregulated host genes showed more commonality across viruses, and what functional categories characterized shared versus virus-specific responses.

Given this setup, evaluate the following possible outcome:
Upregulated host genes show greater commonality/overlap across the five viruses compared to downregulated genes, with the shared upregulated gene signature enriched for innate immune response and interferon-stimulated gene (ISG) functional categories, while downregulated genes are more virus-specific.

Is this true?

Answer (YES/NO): NO